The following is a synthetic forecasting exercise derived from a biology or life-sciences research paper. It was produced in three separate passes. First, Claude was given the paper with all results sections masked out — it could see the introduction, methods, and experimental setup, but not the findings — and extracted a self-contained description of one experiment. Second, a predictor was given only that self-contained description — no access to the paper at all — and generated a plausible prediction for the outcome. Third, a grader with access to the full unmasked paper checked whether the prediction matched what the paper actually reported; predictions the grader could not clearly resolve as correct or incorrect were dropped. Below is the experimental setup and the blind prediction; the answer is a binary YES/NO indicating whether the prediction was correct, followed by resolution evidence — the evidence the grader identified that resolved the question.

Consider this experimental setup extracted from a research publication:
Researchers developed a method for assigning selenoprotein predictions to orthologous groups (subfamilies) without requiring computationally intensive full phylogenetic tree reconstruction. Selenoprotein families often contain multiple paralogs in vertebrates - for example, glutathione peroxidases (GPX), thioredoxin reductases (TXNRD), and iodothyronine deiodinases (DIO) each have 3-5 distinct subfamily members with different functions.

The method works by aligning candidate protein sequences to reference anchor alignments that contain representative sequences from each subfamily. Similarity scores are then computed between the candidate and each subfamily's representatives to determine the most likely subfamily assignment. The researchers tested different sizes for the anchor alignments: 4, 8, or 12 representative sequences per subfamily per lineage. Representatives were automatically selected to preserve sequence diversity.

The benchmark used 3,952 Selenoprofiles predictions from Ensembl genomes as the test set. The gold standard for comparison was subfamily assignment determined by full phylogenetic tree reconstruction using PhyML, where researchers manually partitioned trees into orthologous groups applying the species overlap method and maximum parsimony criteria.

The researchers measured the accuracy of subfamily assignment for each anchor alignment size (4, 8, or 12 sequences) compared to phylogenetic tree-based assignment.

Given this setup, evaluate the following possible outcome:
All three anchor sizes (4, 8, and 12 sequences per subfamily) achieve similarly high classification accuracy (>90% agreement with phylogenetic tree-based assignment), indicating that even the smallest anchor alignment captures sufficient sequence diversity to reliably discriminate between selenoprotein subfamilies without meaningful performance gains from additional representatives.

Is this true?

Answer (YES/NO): NO